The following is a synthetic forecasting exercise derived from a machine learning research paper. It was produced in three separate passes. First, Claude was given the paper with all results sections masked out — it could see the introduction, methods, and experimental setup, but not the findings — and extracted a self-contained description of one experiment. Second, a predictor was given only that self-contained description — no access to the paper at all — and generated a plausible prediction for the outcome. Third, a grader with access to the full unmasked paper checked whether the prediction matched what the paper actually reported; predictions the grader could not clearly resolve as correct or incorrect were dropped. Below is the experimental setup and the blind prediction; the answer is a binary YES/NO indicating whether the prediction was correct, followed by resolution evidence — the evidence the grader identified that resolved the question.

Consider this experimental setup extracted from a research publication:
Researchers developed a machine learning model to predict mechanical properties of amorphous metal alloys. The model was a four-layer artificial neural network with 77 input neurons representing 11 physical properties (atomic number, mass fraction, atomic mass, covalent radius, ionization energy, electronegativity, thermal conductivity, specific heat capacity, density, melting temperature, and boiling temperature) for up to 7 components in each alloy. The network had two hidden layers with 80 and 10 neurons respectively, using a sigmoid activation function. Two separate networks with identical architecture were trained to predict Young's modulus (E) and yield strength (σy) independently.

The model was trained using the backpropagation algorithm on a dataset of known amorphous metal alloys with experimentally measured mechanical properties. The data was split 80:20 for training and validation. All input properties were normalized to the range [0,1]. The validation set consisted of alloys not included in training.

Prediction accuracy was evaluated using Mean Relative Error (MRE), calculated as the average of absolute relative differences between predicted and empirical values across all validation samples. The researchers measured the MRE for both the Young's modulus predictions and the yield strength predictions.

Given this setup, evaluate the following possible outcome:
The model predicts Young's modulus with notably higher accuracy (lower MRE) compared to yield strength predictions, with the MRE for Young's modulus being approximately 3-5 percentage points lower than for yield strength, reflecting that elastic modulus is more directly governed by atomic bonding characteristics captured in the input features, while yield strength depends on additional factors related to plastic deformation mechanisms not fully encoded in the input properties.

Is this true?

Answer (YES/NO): NO